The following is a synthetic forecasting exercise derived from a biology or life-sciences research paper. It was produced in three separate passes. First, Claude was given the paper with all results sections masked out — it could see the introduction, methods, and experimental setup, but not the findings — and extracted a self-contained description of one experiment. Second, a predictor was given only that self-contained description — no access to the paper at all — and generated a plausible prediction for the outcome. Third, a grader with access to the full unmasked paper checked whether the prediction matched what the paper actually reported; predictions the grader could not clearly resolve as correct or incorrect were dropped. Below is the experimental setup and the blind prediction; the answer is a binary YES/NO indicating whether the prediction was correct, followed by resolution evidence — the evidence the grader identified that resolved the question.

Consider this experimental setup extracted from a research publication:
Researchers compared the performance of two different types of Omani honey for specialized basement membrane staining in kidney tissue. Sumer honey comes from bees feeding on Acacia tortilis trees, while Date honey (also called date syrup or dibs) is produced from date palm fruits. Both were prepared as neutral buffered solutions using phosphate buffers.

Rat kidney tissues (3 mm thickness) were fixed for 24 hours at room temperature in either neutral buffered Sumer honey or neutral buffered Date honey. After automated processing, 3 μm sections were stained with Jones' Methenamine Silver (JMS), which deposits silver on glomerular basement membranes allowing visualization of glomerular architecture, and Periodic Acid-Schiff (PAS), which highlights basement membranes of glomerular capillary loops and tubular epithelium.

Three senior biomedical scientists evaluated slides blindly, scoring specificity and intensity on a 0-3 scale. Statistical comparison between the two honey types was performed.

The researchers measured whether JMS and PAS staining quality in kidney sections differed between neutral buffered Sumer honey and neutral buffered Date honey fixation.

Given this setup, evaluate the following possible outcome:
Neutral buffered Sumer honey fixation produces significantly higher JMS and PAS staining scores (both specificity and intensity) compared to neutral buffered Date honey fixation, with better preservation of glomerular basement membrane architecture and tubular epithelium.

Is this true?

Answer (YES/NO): NO